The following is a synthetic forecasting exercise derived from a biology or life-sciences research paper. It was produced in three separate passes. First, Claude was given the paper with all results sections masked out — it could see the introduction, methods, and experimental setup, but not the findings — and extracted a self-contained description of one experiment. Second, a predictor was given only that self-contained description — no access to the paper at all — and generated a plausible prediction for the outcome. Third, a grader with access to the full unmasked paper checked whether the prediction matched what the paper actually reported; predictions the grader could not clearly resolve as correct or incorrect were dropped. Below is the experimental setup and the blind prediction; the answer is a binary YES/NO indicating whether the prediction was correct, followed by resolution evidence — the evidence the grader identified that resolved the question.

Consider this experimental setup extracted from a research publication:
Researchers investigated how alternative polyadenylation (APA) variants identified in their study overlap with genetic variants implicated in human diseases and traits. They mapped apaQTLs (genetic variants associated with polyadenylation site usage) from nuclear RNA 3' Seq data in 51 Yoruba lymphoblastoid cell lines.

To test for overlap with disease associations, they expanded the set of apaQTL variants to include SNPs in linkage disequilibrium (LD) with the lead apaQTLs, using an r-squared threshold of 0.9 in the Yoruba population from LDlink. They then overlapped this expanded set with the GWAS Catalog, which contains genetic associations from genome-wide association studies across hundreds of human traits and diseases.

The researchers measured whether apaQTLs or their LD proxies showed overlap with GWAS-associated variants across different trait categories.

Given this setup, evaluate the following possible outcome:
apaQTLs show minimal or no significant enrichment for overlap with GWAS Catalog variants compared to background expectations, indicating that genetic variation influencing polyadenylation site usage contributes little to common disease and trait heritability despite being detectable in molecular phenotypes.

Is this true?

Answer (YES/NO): NO